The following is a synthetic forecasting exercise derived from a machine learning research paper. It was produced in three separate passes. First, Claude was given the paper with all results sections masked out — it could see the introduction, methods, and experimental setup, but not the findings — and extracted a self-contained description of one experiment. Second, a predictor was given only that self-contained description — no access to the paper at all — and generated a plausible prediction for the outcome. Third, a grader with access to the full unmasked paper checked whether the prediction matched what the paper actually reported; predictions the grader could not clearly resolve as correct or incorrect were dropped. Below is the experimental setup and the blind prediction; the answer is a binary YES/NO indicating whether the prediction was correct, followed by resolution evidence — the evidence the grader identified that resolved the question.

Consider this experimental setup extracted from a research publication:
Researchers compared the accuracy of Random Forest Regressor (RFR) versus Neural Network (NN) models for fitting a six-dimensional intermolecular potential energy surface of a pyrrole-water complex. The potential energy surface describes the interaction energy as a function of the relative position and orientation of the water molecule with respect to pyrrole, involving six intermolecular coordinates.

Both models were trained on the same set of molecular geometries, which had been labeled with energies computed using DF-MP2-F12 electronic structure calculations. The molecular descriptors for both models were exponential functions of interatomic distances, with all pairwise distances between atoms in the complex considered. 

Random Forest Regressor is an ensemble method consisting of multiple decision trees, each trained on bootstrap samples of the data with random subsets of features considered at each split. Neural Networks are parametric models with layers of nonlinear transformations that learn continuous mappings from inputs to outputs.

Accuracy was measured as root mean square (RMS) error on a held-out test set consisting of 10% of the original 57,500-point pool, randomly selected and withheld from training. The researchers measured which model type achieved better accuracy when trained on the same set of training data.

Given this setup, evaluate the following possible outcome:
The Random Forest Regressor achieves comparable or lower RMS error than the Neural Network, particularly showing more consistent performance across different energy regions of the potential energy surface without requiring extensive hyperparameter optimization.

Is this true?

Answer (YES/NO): NO